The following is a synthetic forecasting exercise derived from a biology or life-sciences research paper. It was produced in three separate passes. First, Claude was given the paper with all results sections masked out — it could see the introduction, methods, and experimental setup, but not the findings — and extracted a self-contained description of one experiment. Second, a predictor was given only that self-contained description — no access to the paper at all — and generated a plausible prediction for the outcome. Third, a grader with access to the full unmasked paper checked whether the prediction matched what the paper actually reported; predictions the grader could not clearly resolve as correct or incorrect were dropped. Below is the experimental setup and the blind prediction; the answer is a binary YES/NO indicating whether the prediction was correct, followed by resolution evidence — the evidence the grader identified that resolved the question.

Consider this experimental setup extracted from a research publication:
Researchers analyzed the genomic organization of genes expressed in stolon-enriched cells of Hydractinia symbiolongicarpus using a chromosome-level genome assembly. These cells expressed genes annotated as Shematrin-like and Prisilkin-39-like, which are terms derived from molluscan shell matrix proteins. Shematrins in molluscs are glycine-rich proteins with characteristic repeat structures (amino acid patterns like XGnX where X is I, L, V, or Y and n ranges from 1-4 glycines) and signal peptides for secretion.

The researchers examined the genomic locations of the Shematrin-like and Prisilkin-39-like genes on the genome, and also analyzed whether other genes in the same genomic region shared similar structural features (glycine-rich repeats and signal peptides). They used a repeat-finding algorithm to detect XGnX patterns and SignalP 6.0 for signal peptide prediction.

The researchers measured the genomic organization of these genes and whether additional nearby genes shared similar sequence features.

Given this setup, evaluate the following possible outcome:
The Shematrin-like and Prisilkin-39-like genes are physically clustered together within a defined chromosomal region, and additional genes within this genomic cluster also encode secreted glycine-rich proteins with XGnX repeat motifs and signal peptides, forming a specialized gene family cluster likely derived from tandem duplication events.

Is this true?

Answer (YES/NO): YES